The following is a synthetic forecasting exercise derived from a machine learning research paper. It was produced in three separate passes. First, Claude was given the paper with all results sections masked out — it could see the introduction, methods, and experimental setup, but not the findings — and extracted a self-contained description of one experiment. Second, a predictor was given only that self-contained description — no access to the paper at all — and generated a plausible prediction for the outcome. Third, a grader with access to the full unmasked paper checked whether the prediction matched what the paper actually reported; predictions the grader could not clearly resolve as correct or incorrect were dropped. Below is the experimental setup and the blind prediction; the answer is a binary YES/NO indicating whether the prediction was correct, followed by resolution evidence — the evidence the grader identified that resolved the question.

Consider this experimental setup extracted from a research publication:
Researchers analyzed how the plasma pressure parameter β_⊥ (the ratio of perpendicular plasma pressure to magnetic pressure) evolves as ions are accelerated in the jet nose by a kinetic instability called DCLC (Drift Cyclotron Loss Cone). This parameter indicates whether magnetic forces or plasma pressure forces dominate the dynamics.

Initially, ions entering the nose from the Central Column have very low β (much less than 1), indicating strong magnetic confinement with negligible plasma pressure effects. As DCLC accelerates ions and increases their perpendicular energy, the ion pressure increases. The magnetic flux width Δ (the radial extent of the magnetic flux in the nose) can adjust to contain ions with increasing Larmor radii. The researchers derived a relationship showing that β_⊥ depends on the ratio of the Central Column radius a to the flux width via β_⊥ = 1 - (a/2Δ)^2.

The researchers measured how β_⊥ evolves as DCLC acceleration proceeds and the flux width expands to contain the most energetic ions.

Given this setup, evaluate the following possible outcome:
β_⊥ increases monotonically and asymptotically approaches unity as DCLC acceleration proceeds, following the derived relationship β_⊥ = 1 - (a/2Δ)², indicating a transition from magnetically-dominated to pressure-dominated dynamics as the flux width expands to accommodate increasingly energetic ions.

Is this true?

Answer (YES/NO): YES